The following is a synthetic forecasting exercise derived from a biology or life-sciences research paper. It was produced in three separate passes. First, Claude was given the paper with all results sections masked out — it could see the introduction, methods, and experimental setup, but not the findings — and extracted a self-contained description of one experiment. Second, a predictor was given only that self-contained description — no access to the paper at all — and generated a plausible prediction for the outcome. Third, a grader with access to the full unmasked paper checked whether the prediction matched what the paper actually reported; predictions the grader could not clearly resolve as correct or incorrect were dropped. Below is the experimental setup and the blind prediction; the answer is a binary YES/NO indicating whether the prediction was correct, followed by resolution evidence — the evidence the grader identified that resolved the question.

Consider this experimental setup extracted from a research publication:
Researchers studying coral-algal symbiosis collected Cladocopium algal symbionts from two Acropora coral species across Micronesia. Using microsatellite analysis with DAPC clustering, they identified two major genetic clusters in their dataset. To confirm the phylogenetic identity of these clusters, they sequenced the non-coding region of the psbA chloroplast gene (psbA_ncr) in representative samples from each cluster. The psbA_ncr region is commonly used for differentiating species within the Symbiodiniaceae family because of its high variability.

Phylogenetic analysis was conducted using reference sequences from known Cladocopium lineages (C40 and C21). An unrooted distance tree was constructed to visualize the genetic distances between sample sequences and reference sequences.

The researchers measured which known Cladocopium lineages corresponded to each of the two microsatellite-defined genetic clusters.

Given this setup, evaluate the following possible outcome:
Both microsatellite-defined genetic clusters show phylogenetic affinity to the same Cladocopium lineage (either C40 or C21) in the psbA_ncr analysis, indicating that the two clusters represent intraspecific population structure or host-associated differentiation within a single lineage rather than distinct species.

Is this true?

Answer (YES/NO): NO